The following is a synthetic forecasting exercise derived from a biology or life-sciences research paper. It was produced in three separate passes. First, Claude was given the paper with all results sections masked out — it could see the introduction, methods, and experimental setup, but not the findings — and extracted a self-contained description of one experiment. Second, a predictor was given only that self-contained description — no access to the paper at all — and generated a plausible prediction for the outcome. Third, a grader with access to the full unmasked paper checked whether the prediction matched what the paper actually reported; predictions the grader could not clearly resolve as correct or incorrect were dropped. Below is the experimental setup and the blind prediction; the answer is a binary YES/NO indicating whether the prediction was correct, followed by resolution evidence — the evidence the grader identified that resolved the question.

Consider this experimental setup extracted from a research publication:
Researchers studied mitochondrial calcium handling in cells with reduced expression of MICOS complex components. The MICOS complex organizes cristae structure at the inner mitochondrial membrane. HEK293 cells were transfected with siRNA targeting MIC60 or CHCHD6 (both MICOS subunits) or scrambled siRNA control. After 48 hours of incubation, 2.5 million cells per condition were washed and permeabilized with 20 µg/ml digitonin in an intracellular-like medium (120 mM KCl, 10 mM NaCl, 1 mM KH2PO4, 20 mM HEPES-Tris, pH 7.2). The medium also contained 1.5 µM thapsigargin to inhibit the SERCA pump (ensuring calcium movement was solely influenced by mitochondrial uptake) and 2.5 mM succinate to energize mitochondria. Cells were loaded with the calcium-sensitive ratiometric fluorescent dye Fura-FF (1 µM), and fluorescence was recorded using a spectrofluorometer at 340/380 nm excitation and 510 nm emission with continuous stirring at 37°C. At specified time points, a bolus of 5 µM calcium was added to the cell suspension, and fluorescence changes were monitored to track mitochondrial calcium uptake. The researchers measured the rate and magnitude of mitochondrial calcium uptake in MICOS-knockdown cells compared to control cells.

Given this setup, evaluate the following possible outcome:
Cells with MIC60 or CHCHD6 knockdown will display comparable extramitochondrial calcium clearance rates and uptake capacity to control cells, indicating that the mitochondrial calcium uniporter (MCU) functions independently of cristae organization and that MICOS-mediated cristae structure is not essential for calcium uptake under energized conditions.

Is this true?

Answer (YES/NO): NO